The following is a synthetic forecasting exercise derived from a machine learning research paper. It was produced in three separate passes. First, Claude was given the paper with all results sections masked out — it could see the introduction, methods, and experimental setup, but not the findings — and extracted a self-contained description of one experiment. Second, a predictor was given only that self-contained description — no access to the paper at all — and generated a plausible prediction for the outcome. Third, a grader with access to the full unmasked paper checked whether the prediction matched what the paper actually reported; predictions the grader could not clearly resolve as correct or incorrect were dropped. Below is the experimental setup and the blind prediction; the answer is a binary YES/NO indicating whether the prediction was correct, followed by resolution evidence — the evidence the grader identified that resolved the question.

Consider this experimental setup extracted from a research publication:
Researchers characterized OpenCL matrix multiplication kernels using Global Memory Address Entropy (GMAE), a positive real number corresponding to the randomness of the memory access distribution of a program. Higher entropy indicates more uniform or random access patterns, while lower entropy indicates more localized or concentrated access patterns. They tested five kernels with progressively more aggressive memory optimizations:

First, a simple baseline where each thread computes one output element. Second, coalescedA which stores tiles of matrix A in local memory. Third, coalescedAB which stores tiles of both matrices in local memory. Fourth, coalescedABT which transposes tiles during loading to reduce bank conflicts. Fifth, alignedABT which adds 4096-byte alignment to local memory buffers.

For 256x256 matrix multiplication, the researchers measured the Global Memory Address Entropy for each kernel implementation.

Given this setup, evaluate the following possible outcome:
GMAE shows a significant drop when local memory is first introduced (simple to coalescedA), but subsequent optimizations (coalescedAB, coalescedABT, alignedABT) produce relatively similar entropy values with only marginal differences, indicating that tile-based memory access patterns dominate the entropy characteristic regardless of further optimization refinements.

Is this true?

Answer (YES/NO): NO